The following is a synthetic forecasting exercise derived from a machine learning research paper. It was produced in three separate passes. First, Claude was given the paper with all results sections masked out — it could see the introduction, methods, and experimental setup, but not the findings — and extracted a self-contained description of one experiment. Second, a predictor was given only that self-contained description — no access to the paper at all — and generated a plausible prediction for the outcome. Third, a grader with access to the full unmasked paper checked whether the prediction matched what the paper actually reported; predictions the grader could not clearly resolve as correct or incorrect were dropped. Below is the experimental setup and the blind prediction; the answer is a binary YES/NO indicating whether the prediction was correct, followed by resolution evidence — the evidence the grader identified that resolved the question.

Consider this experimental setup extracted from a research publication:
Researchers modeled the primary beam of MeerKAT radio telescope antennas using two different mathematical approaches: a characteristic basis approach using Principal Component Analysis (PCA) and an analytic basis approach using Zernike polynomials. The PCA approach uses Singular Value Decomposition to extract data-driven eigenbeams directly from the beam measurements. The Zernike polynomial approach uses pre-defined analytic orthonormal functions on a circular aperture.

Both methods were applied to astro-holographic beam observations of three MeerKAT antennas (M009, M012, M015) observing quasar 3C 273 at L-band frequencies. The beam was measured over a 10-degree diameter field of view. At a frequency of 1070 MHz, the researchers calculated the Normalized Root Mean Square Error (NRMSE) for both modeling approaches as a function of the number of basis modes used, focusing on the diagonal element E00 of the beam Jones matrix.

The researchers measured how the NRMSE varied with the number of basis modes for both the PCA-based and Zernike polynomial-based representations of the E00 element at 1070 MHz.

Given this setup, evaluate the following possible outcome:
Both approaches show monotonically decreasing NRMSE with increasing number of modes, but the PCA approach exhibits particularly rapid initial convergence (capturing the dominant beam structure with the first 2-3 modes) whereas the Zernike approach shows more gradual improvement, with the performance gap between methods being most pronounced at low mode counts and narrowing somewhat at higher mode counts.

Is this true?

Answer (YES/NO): NO